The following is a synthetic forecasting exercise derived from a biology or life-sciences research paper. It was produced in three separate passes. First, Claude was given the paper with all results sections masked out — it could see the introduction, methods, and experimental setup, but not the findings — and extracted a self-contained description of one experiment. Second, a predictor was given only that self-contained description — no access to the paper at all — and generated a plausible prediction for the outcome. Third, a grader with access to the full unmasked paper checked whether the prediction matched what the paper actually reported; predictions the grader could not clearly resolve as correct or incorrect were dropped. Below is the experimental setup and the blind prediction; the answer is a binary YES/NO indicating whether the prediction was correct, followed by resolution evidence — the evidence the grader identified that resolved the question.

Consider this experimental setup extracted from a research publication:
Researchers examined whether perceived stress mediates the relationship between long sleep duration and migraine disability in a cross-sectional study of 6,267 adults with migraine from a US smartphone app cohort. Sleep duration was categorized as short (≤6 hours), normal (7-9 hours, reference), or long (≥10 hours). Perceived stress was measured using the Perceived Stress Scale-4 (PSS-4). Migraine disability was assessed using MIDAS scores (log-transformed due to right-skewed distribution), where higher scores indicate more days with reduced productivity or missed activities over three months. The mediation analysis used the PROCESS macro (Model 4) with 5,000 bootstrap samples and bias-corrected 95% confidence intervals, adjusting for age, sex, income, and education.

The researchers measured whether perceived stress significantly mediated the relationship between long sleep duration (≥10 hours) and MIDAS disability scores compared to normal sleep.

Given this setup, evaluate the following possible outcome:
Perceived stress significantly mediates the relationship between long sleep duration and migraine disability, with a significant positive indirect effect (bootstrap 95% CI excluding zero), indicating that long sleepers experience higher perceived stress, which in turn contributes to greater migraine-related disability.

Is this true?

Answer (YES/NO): YES